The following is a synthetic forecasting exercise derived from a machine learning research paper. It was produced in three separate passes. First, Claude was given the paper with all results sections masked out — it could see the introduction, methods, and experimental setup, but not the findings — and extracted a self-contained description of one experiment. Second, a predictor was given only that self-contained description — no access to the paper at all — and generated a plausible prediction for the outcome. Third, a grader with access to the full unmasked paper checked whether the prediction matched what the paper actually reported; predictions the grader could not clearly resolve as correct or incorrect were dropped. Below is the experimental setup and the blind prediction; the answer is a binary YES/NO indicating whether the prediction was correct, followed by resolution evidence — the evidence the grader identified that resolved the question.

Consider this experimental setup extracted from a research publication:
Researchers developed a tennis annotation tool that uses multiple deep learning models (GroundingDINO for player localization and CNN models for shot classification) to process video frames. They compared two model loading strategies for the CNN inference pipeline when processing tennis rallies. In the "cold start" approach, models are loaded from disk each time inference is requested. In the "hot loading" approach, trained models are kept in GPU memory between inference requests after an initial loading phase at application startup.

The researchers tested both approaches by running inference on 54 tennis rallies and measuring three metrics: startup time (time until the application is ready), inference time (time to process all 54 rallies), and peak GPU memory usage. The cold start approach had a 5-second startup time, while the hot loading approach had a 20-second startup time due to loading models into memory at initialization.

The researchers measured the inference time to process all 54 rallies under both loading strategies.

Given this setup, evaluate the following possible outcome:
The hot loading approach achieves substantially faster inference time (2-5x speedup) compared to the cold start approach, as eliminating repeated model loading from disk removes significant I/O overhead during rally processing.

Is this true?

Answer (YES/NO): NO